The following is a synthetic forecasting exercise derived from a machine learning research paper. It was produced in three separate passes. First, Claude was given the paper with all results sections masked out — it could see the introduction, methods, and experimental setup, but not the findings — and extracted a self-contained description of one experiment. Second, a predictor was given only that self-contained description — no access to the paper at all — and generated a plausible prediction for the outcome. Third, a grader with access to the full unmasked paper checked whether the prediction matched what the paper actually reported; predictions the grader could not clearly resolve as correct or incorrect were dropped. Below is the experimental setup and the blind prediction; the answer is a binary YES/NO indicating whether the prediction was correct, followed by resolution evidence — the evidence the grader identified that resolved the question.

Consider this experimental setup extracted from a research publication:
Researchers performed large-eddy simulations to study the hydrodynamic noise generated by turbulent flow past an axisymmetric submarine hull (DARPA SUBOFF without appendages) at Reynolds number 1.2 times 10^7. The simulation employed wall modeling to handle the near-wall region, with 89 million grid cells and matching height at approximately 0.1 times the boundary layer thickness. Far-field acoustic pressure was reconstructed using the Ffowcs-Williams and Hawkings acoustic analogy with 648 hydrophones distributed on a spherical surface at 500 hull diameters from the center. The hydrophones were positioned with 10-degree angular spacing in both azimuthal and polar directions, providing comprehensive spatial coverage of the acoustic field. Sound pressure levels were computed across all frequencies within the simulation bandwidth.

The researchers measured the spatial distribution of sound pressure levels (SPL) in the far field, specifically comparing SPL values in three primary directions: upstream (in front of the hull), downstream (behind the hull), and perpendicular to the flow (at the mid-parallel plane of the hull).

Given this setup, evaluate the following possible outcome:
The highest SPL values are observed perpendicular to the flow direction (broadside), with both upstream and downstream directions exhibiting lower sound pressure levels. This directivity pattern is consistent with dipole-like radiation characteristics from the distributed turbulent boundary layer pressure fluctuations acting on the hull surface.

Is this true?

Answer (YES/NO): YES